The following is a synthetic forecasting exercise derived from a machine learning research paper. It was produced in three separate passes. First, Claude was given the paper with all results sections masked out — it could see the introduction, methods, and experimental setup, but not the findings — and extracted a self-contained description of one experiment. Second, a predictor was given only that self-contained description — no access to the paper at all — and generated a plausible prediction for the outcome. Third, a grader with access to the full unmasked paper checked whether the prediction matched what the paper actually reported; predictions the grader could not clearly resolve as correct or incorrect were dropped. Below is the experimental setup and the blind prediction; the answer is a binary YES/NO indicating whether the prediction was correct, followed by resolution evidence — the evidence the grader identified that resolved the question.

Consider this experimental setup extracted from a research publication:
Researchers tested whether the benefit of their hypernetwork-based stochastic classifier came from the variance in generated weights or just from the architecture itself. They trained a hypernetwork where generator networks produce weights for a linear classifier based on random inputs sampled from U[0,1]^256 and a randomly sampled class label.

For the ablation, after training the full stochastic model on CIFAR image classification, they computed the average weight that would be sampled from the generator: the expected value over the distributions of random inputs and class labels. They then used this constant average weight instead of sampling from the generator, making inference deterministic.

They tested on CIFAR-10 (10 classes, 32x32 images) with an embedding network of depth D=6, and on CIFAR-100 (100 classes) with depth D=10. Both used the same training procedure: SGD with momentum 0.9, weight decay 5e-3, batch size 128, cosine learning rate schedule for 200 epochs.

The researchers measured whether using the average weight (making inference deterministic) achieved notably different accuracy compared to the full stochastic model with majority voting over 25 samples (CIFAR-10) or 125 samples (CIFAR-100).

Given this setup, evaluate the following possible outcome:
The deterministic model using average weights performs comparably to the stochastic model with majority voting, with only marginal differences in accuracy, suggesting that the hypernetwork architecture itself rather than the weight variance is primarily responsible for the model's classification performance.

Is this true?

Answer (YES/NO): YES